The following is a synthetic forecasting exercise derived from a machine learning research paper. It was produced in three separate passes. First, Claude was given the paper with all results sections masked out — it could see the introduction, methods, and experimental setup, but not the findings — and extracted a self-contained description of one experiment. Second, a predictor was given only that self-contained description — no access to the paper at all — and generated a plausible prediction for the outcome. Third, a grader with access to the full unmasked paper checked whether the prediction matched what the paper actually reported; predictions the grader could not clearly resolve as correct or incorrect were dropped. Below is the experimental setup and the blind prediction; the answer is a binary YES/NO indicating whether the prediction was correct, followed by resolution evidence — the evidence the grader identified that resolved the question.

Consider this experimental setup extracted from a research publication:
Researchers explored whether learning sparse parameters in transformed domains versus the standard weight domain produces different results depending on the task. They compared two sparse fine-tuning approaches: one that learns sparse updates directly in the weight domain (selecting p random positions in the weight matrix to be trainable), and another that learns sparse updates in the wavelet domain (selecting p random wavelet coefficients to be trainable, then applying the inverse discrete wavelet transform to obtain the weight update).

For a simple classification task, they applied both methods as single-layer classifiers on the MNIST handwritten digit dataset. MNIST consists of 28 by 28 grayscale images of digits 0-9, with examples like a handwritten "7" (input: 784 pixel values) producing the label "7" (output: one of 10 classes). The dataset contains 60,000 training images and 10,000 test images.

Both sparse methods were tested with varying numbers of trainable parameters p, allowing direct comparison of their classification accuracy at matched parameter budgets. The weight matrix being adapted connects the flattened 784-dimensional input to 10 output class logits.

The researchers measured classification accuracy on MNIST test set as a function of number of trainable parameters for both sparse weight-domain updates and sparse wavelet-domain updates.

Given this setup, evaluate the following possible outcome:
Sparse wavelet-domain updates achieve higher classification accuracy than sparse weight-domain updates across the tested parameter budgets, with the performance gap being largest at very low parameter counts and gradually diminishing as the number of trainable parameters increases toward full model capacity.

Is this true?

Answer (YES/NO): NO